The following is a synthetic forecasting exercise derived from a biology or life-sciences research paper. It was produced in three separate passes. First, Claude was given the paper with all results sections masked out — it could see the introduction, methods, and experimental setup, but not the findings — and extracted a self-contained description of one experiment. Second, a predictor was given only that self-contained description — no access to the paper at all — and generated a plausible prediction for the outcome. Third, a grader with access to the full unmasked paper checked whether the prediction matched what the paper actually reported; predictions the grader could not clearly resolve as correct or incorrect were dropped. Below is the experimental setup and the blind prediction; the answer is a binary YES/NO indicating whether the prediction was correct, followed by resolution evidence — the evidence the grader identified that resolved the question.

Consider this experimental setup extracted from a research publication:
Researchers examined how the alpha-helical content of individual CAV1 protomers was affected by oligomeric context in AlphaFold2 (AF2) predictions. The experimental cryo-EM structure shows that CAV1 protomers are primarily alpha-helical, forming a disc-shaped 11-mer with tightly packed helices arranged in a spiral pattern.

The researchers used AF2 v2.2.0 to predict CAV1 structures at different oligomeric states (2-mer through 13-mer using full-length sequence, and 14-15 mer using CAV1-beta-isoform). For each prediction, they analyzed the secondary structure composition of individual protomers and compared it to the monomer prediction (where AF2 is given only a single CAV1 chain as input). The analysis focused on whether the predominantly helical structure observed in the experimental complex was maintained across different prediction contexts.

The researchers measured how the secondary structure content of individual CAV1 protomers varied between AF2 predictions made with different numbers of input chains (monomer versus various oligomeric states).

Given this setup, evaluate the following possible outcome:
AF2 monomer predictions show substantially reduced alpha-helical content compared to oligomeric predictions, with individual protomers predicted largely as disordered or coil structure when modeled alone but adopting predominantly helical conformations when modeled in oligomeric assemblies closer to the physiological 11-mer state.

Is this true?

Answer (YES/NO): NO